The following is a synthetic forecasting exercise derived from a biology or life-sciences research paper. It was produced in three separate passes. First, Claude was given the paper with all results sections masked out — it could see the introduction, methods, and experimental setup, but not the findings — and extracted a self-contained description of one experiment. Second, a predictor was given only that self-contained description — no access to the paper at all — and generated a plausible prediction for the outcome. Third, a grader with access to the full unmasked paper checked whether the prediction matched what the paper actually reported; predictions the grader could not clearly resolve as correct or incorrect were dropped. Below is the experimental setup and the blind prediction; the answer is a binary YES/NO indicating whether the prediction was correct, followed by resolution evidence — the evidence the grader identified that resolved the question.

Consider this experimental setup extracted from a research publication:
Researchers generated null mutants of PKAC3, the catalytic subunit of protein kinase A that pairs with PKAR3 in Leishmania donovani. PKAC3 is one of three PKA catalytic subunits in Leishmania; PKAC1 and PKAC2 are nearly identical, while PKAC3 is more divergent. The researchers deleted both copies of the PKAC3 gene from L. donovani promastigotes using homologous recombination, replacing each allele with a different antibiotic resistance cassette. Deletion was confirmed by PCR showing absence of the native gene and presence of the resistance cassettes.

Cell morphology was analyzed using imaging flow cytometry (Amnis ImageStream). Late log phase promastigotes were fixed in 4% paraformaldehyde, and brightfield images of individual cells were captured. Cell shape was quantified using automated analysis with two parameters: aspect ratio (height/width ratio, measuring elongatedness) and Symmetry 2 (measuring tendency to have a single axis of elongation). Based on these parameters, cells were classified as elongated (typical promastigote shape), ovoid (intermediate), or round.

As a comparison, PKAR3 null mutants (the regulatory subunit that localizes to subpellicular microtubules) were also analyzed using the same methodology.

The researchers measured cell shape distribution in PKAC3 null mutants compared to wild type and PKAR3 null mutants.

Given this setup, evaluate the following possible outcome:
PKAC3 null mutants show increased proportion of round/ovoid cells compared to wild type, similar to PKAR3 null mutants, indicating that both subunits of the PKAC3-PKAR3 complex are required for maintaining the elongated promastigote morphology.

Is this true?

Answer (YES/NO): YES